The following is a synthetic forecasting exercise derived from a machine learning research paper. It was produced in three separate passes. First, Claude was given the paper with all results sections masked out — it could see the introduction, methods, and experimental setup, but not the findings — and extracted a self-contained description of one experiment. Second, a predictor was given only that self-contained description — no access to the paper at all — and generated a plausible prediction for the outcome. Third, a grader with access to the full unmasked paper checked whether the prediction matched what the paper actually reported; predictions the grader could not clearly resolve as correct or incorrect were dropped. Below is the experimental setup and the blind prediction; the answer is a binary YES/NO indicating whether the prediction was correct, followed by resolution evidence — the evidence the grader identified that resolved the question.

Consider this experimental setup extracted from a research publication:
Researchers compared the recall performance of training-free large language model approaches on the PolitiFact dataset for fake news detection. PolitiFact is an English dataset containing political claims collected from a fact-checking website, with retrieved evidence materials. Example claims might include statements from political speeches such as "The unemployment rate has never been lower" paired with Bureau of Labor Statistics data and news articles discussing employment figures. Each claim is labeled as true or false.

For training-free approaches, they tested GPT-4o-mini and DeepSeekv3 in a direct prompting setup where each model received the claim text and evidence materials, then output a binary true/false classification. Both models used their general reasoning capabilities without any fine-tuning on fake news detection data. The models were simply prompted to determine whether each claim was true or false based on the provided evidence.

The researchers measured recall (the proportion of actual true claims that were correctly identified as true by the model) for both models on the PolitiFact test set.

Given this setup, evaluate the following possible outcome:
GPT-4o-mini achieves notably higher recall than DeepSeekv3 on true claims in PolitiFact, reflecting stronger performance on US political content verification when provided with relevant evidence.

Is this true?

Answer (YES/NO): NO